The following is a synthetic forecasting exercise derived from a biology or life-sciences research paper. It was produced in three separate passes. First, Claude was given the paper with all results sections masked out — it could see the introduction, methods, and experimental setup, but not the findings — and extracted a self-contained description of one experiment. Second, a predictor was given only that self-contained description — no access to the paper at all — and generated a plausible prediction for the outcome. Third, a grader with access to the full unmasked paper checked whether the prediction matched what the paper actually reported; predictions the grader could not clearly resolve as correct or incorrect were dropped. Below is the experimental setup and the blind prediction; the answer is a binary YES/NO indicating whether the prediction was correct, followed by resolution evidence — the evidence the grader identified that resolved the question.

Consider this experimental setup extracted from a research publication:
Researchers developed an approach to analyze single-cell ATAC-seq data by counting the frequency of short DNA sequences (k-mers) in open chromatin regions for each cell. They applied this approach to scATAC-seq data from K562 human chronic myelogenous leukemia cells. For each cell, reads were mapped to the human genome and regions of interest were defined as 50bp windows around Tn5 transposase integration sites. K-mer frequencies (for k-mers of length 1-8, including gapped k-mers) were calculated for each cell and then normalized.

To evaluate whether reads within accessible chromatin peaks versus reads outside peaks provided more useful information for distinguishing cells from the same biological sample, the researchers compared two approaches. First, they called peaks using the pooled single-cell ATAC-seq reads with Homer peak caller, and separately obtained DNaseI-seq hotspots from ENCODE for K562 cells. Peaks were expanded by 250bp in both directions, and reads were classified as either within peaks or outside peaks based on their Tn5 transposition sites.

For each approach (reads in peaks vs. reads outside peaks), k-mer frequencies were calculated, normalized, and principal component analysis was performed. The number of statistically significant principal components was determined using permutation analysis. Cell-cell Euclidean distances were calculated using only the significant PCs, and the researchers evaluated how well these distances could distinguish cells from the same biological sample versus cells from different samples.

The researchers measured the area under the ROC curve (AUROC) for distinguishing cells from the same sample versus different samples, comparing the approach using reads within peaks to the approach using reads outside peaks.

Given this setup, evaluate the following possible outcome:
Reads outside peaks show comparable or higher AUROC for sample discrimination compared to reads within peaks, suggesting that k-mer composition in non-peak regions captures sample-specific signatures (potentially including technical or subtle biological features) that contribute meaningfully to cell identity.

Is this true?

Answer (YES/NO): YES